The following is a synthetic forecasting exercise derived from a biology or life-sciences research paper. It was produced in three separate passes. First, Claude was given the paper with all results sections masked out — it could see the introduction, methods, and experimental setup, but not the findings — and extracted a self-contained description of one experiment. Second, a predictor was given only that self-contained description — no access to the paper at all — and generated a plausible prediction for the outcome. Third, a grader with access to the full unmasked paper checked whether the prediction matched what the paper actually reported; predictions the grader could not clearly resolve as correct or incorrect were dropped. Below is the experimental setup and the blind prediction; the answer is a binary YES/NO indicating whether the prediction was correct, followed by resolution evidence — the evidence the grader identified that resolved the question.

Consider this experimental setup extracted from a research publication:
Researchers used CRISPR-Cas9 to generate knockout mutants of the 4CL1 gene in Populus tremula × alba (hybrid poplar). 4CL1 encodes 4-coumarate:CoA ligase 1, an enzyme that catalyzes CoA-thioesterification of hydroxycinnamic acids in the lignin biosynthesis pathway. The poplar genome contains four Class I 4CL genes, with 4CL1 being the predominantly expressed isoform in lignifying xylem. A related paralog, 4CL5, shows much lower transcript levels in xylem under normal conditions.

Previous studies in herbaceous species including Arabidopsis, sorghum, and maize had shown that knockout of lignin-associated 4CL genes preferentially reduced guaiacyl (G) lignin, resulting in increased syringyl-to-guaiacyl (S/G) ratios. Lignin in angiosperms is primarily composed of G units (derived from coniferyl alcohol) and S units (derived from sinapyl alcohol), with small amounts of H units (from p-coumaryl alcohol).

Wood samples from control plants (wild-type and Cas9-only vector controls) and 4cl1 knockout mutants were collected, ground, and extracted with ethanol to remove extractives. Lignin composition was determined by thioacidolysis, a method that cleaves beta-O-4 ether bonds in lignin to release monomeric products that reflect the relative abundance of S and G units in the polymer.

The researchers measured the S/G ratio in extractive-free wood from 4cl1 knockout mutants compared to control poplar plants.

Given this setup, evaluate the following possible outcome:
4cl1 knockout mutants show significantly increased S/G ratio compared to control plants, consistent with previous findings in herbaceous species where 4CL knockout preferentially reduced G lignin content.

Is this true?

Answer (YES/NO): NO